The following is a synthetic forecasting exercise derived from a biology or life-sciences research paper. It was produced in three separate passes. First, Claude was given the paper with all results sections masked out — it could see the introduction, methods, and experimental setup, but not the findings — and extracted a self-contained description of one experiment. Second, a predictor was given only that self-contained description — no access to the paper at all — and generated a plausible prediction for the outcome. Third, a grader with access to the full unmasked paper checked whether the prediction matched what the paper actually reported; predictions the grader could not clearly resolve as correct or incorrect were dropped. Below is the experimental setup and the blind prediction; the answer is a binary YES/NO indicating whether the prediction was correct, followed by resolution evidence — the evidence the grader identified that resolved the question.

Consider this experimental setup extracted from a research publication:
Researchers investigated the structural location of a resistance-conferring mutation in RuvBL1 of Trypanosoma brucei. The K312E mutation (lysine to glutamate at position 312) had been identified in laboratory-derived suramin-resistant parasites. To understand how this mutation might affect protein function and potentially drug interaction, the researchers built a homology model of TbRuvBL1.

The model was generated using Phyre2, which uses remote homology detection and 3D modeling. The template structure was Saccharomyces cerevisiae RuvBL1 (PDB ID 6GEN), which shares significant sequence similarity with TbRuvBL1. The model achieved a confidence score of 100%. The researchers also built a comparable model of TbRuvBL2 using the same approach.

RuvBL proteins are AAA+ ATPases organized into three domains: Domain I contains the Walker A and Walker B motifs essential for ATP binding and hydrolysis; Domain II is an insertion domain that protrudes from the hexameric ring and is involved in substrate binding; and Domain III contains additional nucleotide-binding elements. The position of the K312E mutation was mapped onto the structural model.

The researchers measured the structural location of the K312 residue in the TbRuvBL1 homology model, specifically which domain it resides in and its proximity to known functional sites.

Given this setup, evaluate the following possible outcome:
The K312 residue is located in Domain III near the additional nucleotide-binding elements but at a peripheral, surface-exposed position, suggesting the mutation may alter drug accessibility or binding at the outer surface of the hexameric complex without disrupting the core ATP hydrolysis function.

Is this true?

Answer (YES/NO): NO